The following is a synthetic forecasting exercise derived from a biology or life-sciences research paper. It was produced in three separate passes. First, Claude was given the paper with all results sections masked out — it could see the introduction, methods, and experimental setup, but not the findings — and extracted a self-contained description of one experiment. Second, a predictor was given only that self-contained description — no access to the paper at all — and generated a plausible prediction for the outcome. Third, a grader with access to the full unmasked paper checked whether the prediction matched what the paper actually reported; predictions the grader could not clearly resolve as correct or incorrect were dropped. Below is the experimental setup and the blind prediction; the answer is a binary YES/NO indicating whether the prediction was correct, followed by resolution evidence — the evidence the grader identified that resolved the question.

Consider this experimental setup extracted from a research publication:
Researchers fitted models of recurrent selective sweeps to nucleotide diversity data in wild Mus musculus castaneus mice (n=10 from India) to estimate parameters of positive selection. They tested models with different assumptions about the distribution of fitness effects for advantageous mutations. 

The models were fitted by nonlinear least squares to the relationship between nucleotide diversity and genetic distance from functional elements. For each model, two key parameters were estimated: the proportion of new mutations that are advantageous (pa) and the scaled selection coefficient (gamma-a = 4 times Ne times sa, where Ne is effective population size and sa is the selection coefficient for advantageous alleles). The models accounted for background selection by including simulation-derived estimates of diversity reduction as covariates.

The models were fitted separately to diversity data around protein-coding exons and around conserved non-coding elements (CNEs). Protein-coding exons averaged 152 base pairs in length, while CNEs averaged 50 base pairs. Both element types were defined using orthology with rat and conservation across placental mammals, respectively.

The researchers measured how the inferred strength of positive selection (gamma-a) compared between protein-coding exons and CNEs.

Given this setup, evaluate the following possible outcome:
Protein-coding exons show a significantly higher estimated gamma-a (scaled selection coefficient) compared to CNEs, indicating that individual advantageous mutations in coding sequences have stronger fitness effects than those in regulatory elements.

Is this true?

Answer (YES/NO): YES